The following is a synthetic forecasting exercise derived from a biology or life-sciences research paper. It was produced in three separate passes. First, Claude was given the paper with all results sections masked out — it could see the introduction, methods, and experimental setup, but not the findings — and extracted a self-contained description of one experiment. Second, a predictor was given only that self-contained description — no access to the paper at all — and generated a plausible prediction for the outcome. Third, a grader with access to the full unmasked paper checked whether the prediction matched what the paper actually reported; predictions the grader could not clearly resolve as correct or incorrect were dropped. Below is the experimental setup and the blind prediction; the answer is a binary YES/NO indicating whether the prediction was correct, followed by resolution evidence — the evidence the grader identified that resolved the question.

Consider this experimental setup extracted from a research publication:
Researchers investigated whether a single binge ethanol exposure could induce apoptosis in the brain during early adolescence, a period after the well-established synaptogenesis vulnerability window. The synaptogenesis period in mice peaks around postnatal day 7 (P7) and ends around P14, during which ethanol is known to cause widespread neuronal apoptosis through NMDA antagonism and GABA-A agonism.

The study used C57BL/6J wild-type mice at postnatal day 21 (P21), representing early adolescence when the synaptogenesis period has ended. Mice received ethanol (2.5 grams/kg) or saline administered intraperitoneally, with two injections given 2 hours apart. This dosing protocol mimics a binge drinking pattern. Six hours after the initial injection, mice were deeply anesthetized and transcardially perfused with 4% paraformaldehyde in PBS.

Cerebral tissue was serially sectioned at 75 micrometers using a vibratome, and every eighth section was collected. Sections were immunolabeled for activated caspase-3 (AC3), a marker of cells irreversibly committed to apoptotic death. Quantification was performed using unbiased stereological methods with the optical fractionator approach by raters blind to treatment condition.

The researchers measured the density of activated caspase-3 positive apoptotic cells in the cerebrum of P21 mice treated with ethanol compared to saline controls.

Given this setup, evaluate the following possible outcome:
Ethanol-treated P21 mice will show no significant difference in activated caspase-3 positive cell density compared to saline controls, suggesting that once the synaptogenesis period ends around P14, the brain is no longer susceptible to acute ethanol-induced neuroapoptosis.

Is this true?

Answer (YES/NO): NO